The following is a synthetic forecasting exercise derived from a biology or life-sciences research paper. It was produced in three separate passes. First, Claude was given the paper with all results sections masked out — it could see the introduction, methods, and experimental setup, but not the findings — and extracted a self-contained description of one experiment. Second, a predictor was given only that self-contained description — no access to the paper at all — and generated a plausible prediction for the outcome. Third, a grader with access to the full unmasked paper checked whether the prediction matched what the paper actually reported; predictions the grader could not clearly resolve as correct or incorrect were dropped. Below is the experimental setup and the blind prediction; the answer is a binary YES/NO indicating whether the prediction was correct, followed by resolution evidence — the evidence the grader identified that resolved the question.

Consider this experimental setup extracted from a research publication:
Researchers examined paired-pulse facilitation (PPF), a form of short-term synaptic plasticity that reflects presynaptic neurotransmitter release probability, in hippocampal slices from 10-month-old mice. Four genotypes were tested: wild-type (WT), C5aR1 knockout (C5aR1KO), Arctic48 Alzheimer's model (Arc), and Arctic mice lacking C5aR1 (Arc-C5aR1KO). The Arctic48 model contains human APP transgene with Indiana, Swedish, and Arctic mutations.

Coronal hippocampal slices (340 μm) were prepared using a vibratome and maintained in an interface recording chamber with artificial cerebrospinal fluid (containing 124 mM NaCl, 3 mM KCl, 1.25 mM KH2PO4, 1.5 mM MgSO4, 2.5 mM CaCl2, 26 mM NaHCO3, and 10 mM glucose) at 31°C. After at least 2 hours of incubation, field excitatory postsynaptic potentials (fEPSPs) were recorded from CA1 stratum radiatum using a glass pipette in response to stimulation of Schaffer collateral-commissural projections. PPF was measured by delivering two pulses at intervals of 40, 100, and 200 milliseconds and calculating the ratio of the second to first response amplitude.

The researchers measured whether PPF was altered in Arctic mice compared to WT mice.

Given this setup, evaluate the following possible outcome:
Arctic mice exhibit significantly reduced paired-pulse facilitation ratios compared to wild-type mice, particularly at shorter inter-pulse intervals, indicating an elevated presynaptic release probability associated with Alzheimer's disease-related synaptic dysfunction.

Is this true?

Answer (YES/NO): NO